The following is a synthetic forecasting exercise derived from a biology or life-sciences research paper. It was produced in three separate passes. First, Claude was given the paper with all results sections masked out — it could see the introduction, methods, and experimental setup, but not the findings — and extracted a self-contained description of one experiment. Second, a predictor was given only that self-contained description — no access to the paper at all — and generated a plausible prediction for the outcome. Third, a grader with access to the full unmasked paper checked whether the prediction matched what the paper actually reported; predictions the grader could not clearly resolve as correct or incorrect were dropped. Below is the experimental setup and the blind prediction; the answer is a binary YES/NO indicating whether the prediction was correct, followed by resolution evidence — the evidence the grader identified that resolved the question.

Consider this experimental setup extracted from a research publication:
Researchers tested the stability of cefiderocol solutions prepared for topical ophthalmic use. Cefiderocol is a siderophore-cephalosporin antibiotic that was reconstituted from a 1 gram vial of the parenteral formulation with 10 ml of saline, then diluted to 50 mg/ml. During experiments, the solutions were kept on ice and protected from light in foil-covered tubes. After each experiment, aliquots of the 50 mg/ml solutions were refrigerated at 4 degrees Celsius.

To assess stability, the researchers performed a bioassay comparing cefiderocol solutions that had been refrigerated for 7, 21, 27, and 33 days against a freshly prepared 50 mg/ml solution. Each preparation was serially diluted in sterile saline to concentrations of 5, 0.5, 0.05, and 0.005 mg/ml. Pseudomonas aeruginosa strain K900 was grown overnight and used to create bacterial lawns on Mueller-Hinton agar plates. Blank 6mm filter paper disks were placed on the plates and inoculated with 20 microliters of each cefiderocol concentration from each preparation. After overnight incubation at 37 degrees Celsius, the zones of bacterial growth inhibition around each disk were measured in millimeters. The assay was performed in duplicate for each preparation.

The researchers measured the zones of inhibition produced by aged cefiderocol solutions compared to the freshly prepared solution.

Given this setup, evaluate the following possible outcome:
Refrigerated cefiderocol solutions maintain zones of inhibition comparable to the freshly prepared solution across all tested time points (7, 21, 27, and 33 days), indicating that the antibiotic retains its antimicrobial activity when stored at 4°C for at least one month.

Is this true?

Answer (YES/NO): YES